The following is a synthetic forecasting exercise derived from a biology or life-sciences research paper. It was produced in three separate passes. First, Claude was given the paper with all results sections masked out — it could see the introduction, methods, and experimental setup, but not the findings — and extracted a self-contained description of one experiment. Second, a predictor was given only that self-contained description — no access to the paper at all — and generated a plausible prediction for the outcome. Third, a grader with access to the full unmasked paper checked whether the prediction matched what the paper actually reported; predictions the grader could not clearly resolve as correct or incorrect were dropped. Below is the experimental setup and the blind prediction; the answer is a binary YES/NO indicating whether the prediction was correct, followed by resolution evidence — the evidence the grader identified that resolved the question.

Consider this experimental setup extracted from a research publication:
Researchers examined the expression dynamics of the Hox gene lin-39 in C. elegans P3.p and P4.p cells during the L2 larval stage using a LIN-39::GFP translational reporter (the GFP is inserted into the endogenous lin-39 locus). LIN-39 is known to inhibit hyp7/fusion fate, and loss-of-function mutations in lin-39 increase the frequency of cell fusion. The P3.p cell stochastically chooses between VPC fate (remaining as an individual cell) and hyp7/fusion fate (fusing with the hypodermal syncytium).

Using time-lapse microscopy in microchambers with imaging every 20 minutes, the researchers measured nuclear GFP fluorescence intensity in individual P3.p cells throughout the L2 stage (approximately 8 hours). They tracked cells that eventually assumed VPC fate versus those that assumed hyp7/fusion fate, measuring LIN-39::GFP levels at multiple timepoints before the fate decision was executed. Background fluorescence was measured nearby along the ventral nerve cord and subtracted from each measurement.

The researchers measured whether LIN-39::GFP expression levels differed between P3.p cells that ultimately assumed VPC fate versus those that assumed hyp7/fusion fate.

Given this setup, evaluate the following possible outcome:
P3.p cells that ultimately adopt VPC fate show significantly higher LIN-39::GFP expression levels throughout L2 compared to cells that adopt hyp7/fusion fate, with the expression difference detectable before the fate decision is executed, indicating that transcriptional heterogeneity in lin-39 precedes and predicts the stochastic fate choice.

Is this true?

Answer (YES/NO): NO